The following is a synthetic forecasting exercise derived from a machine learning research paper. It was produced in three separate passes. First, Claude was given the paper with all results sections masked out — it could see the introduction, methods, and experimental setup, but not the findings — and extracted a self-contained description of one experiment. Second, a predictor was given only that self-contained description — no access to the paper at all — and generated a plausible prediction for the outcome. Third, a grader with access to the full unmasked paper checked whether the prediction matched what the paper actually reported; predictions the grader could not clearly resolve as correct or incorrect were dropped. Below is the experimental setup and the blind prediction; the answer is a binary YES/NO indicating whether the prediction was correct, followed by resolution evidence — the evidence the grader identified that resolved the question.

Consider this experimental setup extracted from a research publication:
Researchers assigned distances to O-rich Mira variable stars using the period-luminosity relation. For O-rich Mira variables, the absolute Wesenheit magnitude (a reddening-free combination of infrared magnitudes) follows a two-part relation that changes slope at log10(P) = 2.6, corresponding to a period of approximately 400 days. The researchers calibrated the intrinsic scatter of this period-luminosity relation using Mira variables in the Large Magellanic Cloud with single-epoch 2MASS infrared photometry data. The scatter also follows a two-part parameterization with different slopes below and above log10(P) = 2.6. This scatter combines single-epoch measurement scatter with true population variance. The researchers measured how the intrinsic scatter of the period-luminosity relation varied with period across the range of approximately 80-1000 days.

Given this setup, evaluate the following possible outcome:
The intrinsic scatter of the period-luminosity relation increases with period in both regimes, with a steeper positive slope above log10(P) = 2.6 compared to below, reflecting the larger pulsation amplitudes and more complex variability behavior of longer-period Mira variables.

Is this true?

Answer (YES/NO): YES